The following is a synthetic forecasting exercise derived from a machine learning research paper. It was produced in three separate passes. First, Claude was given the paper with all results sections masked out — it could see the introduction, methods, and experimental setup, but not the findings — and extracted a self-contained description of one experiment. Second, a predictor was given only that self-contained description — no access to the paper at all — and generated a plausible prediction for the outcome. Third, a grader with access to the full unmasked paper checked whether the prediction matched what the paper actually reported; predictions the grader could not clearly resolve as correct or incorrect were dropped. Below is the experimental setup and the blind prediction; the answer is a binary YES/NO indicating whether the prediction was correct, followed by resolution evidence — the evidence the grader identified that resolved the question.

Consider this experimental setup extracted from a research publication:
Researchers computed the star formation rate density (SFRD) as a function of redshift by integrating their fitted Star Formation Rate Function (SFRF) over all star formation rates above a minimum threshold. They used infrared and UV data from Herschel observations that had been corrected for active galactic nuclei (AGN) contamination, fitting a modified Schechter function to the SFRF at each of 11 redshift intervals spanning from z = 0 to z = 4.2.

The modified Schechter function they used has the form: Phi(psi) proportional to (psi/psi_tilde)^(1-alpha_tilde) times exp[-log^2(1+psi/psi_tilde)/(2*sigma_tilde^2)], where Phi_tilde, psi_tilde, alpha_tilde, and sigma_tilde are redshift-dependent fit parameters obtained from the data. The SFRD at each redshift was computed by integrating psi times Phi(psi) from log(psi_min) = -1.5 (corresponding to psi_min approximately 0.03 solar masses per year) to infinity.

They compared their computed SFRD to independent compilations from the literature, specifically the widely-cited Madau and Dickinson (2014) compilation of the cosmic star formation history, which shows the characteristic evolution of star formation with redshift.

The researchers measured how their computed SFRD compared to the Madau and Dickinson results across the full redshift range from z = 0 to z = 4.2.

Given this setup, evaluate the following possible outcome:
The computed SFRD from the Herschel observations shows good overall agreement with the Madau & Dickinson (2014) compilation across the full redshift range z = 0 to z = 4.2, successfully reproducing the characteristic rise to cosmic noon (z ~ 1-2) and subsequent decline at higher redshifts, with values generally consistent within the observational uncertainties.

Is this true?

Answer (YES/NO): YES